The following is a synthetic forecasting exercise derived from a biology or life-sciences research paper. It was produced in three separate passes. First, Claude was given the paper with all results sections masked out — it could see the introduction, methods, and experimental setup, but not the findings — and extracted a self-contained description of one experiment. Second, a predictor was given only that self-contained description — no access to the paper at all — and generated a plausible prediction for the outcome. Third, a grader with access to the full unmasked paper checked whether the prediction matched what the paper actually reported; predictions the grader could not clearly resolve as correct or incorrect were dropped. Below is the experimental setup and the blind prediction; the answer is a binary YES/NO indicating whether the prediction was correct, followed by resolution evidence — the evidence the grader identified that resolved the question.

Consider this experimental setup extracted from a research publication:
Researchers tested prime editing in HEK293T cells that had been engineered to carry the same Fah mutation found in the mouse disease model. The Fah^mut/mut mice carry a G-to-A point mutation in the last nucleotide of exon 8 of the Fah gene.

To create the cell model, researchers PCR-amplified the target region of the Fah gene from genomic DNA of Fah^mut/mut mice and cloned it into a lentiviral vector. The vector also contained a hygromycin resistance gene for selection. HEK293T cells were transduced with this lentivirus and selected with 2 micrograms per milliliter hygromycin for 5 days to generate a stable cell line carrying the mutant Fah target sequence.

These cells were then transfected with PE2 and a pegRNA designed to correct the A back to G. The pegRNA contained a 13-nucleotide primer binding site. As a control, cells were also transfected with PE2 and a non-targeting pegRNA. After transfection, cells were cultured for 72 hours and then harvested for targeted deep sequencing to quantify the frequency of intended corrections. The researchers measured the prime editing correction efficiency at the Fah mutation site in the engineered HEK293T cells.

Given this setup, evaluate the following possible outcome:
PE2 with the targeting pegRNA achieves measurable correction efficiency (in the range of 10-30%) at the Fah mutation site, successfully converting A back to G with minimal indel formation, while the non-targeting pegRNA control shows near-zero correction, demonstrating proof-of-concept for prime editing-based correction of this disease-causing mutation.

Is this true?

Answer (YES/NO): YES